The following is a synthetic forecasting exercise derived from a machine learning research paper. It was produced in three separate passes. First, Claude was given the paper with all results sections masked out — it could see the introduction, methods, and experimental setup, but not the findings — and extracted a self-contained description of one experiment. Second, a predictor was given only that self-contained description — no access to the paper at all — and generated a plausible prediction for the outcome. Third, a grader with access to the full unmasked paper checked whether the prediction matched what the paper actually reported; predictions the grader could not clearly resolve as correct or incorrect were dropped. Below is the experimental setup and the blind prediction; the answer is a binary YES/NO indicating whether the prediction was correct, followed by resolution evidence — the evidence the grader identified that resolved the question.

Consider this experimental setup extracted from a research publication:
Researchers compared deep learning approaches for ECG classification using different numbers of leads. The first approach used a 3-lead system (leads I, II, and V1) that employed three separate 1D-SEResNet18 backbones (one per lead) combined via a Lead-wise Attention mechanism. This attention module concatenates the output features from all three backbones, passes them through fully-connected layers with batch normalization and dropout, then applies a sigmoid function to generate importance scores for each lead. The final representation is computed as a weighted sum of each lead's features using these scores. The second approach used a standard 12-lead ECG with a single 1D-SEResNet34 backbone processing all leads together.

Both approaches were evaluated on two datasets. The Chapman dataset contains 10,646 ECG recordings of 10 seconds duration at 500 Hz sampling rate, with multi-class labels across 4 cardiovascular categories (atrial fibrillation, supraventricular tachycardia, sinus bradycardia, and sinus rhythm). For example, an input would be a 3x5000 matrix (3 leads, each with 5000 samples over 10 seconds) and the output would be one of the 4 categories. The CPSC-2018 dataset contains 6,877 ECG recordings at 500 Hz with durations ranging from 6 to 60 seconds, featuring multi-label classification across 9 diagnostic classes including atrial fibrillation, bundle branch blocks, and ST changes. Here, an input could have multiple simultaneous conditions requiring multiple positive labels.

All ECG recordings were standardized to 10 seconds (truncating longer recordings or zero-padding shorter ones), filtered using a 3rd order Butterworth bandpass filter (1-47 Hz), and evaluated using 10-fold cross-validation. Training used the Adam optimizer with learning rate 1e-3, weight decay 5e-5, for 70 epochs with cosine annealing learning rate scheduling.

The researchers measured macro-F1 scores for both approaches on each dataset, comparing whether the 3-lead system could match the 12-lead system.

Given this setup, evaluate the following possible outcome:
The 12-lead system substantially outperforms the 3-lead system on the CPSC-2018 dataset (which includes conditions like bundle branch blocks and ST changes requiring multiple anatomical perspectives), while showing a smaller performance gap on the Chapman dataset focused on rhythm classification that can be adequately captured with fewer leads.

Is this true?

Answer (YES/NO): NO